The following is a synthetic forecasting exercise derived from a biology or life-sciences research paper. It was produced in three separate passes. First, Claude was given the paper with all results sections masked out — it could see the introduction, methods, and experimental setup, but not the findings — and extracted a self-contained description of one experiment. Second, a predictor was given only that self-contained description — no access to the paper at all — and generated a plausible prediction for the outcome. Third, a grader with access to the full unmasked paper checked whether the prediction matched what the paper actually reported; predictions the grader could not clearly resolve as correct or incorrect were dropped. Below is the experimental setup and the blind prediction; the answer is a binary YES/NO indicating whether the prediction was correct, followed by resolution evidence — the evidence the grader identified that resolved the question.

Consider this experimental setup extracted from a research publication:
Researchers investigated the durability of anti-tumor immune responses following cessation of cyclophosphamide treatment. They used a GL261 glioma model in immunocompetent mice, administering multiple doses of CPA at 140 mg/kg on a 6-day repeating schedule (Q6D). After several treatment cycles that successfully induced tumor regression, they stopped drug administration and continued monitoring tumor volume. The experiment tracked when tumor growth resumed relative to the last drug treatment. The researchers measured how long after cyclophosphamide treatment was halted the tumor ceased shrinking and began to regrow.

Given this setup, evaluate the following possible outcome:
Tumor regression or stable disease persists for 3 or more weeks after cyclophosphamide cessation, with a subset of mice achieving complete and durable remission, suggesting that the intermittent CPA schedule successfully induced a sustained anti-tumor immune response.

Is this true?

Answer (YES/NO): NO